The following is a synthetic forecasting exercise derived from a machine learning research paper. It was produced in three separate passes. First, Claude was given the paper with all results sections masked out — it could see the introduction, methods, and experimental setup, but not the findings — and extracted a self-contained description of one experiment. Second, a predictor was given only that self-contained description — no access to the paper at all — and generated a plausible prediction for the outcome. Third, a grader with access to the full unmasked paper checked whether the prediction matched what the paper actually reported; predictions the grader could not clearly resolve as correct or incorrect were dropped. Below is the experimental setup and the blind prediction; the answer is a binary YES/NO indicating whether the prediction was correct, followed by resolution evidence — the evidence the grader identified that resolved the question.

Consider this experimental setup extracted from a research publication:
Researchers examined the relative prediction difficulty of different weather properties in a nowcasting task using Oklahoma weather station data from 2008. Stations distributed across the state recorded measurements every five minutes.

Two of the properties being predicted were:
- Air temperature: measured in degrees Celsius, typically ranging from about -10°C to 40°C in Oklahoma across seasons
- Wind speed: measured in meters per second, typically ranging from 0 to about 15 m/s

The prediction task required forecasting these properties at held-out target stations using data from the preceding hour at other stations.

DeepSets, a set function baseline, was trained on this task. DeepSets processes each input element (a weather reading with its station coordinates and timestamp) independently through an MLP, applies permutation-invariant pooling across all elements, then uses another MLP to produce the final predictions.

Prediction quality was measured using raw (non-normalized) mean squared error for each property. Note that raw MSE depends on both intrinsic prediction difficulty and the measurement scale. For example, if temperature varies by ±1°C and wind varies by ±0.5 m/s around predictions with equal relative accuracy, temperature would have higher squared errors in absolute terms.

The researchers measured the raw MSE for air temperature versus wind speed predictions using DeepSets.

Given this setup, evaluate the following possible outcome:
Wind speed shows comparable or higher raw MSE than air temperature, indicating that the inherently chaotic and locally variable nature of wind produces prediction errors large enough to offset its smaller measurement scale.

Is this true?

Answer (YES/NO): NO